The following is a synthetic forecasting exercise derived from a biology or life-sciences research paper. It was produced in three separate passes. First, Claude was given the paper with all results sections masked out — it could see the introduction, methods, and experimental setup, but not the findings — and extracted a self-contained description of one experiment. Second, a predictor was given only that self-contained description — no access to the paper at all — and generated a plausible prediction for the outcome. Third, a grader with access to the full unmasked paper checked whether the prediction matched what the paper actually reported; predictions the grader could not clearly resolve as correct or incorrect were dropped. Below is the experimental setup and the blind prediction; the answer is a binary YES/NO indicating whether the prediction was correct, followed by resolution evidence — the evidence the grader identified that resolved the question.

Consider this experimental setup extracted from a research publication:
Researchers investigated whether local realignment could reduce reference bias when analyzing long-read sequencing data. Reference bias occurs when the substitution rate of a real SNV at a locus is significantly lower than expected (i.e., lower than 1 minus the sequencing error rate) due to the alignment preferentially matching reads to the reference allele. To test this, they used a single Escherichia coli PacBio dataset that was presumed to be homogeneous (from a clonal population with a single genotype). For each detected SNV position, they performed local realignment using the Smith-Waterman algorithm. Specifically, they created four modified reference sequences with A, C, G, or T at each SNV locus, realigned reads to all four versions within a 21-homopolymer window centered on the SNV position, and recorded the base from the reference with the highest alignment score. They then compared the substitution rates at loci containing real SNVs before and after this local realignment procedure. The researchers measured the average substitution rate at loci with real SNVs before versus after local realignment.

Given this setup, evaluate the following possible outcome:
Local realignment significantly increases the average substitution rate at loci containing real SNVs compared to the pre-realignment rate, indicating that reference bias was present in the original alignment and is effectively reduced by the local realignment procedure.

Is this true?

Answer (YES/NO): YES